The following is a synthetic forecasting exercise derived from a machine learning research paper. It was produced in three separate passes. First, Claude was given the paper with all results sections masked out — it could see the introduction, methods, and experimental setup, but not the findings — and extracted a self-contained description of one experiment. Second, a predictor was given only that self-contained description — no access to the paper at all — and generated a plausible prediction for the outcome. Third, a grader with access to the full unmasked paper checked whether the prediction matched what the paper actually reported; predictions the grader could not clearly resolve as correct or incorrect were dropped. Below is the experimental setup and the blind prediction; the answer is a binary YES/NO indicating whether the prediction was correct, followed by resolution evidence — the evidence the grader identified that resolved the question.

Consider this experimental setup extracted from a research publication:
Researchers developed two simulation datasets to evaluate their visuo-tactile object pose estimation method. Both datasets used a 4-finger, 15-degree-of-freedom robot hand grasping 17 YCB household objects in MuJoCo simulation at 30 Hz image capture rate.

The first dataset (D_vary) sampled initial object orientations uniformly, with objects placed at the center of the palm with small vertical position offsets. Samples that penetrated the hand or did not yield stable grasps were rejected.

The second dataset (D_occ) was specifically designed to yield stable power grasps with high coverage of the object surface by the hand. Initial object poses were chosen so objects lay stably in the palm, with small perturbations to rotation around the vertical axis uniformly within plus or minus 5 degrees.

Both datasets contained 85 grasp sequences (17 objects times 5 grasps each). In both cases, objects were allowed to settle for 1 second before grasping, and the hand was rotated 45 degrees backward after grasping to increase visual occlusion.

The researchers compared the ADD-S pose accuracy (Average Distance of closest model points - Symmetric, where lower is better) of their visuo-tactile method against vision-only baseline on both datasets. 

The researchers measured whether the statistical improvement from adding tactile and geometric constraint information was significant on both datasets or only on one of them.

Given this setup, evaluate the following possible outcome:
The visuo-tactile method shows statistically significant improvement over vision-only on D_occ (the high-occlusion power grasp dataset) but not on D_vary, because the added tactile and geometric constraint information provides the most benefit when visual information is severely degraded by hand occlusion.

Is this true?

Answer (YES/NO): NO